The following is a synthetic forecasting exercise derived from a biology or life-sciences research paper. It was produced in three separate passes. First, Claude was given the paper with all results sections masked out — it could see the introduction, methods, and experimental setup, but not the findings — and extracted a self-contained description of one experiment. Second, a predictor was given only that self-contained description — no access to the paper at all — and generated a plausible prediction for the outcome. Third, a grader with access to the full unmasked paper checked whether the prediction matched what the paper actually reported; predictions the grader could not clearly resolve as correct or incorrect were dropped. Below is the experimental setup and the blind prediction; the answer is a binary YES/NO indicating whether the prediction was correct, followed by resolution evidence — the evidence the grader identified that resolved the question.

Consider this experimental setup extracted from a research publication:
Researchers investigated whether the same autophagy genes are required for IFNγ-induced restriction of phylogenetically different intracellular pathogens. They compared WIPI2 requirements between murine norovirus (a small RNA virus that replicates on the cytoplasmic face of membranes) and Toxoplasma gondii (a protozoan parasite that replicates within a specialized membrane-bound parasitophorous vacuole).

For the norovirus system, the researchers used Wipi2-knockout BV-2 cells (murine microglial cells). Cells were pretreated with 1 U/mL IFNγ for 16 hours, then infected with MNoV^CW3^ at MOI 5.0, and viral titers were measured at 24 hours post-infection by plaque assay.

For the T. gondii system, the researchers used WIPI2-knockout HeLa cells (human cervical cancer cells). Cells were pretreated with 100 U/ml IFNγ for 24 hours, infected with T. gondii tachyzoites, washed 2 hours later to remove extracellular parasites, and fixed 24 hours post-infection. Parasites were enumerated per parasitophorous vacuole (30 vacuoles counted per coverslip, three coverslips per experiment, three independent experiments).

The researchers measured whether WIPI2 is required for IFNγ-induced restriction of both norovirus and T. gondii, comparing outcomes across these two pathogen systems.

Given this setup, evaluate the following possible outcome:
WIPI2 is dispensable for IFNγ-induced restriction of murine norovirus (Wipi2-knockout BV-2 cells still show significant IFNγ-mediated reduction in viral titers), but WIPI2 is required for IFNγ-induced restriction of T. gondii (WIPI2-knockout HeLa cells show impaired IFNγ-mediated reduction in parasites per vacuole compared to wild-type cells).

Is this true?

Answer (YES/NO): NO